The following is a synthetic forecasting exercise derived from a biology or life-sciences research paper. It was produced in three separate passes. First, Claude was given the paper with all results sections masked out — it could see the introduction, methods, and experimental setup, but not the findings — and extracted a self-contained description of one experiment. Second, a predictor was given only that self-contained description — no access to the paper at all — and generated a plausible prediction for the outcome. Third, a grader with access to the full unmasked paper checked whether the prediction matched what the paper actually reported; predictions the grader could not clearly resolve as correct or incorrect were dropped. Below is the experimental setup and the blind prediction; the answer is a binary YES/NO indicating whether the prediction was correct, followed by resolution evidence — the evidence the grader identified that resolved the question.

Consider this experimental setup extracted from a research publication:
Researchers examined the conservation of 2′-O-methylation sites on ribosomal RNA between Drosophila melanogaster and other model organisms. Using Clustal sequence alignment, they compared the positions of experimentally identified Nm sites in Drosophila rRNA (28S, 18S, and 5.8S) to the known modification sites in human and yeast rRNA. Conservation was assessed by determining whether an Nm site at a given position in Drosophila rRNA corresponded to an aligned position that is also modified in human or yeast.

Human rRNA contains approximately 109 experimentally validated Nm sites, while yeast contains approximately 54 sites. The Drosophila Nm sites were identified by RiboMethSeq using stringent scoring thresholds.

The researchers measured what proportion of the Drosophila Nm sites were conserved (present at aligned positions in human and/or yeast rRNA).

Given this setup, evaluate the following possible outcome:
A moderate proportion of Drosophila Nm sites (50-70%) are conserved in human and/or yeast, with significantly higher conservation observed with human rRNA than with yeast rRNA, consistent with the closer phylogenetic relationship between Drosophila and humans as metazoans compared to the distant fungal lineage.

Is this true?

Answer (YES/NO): NO